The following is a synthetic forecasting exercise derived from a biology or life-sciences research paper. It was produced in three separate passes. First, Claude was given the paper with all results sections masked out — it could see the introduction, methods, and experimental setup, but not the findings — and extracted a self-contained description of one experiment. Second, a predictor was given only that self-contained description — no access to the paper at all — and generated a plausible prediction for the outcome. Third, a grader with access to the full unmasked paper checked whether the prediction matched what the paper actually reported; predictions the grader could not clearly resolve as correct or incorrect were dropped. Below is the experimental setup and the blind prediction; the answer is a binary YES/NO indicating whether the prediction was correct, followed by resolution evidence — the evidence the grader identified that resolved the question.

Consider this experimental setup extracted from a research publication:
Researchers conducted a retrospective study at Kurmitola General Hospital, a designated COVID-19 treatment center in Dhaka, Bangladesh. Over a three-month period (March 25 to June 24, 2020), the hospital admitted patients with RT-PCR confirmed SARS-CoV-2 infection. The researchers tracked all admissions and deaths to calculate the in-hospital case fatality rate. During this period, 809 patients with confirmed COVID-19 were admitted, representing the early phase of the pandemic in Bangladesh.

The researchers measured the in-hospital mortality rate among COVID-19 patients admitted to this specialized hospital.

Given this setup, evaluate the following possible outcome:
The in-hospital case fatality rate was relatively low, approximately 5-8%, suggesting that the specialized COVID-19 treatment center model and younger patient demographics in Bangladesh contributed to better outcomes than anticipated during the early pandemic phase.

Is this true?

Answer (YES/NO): NO